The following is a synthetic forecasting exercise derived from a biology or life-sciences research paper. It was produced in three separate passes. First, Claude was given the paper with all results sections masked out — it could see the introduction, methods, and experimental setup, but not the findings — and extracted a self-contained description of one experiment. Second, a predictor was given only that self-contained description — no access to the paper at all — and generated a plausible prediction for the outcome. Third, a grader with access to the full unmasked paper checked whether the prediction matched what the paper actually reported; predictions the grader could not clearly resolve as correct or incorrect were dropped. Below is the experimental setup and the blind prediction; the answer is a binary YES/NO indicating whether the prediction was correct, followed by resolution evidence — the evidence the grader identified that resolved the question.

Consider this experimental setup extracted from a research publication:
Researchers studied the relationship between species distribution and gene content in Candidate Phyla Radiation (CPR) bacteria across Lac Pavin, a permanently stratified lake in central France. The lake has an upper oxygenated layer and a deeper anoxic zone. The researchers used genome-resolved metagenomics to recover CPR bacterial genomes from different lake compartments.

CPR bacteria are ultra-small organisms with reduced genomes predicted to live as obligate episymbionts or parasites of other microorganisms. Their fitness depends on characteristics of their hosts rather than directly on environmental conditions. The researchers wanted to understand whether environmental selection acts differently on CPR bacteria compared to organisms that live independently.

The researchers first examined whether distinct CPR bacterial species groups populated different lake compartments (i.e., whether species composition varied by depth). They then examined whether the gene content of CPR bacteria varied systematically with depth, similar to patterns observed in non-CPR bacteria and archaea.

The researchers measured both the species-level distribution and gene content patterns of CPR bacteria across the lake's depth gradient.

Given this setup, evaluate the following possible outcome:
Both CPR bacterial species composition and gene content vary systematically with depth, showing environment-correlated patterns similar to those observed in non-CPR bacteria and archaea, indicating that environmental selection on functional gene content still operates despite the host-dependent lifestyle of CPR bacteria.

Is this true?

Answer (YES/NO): NO